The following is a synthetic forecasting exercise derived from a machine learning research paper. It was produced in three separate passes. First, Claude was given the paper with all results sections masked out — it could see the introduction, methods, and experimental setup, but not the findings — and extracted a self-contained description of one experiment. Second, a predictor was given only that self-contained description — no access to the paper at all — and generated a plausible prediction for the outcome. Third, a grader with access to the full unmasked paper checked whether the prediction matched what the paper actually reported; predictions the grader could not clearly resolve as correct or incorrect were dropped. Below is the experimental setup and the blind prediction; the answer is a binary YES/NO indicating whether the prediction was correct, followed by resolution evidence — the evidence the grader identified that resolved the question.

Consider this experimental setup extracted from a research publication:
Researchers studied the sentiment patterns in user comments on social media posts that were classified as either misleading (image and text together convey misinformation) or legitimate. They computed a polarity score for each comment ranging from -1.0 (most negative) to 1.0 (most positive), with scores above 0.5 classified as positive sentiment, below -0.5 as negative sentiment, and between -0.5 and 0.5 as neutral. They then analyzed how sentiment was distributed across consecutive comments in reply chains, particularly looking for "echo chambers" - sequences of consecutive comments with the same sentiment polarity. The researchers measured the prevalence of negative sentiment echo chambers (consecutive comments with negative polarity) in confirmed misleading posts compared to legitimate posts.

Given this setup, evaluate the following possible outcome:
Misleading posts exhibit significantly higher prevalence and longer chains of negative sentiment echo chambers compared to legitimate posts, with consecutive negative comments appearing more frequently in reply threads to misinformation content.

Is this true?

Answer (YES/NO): NO